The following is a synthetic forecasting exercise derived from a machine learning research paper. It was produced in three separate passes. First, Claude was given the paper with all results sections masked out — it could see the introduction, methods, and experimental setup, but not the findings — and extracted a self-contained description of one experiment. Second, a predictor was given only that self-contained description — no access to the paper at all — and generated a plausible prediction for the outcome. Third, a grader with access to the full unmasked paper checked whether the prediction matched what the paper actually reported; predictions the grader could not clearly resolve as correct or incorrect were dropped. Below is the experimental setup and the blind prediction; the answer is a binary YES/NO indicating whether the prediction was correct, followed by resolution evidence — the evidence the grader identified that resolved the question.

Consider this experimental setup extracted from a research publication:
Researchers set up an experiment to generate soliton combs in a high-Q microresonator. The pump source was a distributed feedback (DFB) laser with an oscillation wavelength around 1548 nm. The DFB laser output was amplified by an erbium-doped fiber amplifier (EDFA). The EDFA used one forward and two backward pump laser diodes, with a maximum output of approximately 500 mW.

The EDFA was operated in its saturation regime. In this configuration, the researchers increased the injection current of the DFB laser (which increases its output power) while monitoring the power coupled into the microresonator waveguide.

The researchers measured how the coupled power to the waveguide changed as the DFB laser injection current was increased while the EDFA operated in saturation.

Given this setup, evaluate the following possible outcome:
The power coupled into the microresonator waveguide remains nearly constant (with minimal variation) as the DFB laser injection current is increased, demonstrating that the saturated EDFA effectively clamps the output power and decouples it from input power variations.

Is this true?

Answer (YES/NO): YES